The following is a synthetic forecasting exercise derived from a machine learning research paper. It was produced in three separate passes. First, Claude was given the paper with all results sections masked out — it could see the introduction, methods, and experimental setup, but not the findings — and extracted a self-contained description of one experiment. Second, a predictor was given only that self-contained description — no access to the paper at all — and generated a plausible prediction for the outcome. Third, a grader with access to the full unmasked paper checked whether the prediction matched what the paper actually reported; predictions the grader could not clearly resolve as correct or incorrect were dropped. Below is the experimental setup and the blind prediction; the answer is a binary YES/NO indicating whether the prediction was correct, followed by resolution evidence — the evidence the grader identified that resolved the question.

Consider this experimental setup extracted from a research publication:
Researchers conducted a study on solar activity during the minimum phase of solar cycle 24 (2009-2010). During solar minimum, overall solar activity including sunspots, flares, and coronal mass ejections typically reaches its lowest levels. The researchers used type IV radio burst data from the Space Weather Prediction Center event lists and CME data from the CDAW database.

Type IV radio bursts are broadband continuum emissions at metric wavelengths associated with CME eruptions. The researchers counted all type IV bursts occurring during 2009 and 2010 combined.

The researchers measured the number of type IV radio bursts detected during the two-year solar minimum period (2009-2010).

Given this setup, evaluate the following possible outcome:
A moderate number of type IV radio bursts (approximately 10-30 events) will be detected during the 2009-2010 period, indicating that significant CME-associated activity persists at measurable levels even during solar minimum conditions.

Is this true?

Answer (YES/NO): NO